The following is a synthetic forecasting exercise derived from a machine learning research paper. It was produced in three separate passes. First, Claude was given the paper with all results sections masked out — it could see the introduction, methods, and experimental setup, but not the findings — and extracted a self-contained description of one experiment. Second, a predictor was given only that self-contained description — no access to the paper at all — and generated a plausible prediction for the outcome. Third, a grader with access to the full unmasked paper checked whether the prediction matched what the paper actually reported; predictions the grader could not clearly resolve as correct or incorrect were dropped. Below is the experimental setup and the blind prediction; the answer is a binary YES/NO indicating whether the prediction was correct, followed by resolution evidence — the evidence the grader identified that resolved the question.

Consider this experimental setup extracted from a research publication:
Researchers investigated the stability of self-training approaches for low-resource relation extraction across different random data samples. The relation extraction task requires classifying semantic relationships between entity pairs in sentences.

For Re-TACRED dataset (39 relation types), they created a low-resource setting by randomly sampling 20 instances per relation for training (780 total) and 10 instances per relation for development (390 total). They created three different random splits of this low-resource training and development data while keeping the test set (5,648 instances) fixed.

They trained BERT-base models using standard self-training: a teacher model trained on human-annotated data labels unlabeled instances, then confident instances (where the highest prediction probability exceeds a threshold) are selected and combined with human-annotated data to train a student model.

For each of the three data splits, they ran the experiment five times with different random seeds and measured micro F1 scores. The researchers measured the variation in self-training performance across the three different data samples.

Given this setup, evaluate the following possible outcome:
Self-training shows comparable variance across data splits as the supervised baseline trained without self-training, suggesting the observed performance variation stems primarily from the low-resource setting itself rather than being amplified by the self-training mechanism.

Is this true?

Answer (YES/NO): NO